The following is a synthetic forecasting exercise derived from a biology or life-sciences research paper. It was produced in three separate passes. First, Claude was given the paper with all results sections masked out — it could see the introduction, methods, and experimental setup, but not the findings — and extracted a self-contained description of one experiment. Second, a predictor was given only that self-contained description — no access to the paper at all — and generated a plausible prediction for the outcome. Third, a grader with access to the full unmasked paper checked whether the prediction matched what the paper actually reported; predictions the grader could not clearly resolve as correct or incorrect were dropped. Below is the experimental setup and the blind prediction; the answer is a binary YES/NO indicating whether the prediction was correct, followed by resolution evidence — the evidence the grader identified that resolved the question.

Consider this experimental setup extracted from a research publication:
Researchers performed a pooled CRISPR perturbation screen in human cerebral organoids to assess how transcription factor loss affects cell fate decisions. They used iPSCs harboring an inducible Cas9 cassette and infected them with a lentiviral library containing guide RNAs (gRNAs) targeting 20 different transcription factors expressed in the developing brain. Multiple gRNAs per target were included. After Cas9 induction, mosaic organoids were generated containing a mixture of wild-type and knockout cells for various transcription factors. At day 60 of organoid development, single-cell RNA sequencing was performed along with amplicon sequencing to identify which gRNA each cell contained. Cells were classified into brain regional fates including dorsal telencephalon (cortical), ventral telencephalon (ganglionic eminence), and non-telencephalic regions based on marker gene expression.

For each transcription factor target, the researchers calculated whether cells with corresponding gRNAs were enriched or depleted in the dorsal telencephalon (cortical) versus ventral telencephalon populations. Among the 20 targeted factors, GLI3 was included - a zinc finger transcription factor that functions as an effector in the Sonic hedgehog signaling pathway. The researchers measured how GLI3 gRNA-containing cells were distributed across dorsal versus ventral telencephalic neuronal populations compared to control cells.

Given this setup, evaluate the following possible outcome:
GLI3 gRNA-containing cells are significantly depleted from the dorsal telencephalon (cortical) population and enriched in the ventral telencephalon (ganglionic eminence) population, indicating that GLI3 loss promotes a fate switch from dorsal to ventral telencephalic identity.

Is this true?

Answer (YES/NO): YES